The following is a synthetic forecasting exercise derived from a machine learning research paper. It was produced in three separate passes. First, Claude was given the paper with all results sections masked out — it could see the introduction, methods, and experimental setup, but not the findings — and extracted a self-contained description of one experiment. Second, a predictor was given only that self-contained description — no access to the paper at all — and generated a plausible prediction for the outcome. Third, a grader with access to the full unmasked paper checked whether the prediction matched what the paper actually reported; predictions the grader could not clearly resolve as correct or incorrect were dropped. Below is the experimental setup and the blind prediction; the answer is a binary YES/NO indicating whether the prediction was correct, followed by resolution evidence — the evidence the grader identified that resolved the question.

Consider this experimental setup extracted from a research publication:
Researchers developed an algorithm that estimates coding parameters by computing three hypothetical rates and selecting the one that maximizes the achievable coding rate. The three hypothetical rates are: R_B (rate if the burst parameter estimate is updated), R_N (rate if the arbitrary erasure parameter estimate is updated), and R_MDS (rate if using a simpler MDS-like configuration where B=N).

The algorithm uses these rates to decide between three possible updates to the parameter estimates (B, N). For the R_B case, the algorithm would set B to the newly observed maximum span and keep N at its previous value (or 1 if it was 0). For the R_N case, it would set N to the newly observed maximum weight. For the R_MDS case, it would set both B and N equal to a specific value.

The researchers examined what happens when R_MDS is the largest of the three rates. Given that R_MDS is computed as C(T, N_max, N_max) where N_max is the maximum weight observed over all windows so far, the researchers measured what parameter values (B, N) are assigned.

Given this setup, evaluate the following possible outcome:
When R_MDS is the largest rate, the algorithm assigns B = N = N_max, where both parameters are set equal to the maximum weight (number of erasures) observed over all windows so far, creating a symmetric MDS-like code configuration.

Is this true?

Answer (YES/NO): YES